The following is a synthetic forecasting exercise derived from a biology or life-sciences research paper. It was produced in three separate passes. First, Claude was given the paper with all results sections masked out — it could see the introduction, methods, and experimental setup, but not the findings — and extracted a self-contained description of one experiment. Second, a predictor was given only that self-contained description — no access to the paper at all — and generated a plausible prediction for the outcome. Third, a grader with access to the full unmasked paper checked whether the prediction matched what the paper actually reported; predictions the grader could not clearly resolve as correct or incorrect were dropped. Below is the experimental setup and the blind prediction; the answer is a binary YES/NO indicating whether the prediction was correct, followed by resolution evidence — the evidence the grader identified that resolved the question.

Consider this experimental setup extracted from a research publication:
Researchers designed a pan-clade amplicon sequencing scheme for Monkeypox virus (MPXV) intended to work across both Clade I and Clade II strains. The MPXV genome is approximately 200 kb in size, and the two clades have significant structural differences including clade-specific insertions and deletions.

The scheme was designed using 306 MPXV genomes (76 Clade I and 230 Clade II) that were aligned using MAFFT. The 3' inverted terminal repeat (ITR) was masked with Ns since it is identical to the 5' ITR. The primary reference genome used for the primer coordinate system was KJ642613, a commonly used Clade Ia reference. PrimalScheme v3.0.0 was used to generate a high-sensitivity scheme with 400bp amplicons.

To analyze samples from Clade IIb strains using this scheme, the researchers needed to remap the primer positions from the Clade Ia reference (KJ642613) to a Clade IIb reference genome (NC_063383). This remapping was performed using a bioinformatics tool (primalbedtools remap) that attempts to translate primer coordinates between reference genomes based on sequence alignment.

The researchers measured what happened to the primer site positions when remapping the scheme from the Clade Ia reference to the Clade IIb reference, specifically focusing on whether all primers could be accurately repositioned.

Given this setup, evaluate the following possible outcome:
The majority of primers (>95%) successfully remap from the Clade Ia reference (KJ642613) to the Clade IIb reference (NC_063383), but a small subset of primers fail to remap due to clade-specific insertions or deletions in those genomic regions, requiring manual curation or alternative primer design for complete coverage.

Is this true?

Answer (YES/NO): NO